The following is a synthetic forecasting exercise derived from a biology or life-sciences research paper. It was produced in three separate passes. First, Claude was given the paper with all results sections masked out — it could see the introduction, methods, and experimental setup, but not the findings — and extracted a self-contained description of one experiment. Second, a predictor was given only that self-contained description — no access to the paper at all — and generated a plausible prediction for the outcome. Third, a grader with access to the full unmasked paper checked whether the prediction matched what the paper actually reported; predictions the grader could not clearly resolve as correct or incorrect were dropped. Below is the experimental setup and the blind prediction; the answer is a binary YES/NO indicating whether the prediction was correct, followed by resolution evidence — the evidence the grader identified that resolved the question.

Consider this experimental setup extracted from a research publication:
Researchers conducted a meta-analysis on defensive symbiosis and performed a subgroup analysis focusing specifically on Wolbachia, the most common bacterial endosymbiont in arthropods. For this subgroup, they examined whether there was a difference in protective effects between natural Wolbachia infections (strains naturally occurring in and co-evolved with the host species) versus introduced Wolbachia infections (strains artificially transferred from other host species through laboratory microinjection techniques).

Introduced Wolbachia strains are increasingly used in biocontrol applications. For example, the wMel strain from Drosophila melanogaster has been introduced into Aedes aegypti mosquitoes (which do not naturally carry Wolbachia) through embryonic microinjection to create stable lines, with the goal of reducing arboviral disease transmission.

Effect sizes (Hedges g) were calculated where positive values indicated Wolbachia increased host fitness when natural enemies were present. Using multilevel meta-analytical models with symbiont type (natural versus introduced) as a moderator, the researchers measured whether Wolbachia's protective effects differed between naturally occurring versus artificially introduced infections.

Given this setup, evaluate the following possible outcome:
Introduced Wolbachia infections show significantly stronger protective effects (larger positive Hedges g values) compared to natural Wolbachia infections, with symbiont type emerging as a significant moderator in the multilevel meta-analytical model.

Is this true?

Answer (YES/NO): NO